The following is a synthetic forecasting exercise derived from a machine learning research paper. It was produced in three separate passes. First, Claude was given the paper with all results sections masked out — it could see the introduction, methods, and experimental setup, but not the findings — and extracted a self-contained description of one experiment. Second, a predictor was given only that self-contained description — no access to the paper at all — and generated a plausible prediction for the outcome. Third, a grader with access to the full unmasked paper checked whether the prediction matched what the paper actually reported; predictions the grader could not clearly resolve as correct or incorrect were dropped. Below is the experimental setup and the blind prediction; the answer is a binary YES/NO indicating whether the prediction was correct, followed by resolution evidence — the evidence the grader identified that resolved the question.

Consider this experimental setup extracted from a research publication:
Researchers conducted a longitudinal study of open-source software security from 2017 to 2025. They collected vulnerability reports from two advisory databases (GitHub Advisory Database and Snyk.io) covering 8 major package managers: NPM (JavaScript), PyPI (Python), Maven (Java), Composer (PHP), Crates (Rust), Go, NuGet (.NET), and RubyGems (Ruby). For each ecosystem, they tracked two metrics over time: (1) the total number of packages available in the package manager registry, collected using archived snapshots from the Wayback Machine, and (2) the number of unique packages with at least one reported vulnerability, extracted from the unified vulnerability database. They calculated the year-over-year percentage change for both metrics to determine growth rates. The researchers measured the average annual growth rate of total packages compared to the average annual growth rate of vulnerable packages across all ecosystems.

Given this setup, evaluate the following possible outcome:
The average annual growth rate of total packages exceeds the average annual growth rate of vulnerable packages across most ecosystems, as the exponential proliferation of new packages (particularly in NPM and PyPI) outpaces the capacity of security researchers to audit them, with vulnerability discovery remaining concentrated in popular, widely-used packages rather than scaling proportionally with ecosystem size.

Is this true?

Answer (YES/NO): NO